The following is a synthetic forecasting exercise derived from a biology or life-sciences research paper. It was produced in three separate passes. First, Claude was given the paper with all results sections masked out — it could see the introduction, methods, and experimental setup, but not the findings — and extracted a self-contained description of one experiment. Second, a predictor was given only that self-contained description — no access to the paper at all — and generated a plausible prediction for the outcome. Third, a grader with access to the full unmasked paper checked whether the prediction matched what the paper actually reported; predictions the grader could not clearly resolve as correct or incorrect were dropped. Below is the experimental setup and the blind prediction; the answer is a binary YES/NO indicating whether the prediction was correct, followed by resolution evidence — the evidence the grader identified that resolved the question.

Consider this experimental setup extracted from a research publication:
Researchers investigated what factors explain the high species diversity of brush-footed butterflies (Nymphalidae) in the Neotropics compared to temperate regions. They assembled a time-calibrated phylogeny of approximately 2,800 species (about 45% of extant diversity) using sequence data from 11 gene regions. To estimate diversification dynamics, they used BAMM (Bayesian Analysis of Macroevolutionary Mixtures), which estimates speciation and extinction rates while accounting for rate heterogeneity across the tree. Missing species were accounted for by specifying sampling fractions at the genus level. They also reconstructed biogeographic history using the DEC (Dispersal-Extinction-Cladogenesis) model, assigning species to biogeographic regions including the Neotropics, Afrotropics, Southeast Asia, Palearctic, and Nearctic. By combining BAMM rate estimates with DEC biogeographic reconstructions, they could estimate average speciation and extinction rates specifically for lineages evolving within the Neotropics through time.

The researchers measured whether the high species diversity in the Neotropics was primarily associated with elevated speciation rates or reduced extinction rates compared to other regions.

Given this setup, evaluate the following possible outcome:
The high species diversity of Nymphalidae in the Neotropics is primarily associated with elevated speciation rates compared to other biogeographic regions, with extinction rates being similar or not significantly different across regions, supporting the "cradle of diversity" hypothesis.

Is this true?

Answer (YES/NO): NO